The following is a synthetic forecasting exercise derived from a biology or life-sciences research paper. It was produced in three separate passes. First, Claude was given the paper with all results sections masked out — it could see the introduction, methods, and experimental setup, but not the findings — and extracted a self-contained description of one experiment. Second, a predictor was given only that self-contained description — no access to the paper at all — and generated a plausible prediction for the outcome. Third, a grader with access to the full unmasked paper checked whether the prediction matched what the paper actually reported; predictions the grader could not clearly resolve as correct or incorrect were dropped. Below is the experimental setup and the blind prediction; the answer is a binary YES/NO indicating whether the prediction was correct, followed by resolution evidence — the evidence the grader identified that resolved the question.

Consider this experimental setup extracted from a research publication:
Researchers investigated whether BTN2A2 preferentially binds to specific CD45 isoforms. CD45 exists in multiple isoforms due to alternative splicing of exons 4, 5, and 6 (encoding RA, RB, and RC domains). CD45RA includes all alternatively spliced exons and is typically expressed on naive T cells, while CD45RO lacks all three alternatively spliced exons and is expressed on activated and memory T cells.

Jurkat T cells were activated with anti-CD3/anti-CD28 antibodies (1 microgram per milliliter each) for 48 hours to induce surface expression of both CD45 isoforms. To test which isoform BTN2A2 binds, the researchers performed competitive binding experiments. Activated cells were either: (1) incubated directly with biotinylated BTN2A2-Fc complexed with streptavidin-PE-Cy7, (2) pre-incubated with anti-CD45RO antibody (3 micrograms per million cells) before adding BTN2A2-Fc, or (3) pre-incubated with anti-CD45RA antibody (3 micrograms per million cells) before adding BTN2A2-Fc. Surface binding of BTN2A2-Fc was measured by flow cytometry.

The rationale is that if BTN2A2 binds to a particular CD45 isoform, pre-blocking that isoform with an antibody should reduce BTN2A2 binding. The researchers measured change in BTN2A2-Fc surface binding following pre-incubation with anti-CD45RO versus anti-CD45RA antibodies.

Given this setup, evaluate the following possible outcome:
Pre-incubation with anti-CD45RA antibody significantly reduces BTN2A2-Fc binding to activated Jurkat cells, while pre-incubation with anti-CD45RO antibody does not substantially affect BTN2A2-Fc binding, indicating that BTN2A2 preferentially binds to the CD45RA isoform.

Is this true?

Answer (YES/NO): NO